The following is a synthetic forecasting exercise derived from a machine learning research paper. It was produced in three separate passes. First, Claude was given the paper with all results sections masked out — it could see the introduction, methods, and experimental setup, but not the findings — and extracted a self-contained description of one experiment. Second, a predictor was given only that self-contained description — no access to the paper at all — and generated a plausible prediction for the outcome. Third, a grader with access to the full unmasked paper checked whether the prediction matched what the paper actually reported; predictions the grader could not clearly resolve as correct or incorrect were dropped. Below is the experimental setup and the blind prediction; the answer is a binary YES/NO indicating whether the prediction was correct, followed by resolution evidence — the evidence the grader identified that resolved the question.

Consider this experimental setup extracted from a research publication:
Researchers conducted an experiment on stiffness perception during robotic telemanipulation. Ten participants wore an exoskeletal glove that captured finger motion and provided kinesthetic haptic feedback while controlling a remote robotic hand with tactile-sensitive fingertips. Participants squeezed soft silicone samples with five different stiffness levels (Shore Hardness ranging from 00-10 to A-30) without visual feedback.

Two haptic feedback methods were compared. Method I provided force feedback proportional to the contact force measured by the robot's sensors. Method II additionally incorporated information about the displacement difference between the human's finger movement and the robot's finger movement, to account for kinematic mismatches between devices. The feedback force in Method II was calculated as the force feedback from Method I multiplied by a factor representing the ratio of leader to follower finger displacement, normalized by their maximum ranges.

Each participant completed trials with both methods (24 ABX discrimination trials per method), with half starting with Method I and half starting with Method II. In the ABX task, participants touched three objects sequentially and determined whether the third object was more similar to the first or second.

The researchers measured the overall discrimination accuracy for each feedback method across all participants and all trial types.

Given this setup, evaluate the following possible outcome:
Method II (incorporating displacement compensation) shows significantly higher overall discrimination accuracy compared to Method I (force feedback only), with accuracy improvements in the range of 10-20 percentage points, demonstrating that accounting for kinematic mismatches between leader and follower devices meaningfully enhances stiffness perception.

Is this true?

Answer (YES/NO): NO